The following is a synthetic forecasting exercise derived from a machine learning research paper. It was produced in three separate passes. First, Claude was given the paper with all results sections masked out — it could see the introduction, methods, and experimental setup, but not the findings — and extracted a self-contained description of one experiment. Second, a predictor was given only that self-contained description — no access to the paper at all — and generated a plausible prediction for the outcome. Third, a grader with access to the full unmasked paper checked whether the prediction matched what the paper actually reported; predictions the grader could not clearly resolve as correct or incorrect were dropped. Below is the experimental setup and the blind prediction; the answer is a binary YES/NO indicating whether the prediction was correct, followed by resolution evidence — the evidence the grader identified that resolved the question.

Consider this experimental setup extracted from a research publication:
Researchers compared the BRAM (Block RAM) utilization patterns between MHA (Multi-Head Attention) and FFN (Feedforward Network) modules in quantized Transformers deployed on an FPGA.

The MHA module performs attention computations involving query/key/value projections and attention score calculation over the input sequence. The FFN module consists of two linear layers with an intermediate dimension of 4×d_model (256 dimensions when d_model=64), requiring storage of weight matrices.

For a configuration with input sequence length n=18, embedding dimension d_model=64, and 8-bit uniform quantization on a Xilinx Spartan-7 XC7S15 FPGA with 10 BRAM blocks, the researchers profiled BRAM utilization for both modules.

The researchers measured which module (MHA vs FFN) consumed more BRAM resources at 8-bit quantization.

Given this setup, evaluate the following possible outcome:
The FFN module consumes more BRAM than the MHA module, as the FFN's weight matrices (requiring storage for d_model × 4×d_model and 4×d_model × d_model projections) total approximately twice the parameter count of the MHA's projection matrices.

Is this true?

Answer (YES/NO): YES